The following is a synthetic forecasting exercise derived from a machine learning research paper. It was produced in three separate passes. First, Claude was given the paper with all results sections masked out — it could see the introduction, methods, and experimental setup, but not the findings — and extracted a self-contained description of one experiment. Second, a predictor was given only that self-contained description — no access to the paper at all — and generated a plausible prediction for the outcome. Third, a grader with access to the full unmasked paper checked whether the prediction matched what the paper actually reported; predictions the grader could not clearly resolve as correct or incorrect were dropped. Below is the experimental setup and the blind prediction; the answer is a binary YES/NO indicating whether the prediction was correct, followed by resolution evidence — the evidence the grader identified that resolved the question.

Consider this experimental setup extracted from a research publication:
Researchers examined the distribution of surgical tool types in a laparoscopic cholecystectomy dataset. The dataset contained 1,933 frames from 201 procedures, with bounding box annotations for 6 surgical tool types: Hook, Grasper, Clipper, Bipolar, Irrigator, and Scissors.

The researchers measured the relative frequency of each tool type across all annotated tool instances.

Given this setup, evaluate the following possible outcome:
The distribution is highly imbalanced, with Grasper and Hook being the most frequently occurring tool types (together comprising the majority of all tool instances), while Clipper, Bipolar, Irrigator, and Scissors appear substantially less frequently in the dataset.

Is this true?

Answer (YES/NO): YES